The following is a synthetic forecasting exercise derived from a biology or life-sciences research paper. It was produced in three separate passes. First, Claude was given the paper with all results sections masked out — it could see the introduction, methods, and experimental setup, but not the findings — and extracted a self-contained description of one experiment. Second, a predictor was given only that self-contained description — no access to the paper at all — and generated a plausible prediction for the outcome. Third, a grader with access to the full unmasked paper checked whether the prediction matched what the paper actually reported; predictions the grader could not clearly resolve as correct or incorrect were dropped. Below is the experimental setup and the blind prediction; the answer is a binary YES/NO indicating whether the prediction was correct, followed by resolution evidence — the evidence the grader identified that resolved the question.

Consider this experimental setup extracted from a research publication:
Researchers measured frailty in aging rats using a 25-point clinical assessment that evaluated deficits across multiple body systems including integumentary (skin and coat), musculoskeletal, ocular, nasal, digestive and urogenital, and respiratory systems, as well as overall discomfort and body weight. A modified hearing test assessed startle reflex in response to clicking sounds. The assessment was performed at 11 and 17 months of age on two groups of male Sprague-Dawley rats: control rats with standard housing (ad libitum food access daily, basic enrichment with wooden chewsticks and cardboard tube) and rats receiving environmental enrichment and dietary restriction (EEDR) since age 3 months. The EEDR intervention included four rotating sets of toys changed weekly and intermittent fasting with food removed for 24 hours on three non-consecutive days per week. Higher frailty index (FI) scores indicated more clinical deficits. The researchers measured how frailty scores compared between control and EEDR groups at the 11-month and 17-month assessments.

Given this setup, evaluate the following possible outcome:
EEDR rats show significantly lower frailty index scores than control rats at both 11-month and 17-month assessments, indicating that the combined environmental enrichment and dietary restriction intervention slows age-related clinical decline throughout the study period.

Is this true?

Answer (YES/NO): YES